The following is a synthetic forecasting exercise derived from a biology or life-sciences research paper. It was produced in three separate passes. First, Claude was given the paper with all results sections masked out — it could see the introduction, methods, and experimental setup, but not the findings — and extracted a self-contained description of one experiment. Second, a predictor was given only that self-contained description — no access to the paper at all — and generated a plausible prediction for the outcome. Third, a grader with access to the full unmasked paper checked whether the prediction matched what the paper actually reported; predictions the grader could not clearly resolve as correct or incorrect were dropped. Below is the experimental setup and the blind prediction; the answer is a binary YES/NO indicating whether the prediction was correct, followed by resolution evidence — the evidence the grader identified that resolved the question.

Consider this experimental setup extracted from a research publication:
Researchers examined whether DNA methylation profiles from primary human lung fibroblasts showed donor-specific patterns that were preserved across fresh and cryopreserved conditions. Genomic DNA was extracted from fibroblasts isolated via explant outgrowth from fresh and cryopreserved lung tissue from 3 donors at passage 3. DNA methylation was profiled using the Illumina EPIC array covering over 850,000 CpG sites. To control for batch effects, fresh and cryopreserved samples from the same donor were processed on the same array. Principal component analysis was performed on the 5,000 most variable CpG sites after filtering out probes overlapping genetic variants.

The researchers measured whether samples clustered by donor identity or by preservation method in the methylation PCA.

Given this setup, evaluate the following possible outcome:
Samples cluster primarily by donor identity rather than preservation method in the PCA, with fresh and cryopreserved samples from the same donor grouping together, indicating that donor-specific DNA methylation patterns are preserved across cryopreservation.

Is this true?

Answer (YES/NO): YES